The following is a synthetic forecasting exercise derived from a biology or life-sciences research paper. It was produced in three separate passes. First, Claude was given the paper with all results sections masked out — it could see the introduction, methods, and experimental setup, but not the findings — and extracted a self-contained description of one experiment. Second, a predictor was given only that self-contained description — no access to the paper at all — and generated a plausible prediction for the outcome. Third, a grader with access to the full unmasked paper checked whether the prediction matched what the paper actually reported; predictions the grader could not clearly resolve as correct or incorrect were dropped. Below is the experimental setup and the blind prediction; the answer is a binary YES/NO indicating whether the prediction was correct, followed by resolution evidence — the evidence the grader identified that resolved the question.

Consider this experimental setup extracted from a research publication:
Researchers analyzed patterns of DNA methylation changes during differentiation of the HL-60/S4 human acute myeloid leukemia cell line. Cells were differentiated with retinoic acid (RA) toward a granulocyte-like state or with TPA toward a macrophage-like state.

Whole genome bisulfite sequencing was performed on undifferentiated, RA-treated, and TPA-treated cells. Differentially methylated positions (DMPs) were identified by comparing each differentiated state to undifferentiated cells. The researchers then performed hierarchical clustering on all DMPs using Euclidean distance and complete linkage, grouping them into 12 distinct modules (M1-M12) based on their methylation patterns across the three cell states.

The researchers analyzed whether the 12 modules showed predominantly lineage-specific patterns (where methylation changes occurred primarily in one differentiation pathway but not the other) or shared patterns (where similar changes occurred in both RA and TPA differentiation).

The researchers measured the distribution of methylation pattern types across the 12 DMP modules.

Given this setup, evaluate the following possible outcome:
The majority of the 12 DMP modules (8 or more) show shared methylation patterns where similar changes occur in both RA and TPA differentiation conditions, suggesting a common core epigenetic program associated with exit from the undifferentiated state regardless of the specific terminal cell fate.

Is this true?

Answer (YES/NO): NO